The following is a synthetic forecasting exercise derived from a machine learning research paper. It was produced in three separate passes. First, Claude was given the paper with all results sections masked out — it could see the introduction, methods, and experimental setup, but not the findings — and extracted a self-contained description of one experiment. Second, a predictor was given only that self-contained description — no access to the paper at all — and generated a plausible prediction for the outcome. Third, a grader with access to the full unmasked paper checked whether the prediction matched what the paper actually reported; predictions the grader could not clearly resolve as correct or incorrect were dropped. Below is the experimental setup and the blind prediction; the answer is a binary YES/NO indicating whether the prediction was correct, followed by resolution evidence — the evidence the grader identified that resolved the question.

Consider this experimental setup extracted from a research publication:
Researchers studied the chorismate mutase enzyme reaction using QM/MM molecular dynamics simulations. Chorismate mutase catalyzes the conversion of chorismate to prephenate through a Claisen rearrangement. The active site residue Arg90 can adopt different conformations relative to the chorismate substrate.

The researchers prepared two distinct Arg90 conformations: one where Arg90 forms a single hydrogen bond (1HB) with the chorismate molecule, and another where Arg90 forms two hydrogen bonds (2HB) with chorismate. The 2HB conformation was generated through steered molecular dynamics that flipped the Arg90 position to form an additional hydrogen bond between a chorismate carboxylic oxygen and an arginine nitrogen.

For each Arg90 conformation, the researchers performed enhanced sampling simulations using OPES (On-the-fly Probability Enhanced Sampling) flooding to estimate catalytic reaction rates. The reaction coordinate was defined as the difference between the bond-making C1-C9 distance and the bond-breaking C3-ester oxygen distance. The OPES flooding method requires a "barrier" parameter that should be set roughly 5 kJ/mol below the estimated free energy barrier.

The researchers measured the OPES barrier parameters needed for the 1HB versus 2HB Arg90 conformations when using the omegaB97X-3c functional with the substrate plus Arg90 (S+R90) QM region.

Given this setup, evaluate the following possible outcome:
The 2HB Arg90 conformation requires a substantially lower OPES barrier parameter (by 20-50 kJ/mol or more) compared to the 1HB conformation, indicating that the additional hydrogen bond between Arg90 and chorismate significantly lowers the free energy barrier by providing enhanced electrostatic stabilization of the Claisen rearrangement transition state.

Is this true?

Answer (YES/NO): NO